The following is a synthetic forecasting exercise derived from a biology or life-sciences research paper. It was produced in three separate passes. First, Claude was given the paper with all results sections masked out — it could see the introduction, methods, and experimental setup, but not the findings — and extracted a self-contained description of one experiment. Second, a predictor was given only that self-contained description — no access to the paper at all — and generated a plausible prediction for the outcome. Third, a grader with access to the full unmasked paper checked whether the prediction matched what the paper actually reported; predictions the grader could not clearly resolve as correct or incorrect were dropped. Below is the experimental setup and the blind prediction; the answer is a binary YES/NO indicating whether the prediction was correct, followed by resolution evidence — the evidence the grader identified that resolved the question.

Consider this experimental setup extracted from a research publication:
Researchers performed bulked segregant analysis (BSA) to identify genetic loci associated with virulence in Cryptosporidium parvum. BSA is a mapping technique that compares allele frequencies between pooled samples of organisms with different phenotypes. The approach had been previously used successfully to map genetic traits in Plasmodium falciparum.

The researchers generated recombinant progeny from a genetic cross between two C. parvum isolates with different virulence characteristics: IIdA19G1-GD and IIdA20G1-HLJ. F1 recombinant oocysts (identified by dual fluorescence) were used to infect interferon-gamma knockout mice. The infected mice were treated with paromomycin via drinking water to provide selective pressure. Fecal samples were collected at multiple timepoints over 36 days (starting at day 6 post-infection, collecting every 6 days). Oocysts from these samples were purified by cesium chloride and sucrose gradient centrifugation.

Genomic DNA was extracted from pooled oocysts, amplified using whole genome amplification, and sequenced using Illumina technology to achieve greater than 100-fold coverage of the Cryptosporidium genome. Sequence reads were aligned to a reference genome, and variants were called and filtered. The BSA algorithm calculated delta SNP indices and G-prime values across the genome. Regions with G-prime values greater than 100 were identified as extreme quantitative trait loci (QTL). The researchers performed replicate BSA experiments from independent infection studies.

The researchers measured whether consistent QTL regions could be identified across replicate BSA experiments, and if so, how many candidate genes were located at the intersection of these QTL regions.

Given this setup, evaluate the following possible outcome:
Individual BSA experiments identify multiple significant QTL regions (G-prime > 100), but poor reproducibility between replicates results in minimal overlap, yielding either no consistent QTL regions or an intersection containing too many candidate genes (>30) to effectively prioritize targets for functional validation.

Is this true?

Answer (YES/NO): NO